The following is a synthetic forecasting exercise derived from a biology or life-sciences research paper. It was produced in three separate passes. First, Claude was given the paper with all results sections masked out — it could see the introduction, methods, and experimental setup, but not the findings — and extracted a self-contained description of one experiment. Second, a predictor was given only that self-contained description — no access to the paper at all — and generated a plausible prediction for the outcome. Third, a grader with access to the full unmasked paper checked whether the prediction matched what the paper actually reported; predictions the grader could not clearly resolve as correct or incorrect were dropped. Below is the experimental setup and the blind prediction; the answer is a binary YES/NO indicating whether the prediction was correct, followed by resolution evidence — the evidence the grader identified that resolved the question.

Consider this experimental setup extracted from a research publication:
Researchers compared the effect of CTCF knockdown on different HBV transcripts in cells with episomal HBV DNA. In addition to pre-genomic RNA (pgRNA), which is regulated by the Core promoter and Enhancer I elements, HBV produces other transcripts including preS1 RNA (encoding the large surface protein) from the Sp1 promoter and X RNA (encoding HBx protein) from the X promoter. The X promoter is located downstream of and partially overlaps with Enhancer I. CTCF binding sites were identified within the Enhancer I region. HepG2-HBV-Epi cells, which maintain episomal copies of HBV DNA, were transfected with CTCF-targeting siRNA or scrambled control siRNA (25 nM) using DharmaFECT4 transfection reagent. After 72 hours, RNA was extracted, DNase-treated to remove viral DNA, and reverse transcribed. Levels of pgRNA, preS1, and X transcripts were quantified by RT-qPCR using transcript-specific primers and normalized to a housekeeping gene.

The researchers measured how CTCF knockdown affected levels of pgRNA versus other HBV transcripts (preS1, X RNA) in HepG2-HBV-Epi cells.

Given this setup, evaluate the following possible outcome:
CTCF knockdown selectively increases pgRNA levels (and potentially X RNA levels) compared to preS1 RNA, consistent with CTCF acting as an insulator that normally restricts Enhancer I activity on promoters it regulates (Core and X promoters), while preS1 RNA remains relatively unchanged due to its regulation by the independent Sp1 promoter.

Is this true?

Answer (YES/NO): NO